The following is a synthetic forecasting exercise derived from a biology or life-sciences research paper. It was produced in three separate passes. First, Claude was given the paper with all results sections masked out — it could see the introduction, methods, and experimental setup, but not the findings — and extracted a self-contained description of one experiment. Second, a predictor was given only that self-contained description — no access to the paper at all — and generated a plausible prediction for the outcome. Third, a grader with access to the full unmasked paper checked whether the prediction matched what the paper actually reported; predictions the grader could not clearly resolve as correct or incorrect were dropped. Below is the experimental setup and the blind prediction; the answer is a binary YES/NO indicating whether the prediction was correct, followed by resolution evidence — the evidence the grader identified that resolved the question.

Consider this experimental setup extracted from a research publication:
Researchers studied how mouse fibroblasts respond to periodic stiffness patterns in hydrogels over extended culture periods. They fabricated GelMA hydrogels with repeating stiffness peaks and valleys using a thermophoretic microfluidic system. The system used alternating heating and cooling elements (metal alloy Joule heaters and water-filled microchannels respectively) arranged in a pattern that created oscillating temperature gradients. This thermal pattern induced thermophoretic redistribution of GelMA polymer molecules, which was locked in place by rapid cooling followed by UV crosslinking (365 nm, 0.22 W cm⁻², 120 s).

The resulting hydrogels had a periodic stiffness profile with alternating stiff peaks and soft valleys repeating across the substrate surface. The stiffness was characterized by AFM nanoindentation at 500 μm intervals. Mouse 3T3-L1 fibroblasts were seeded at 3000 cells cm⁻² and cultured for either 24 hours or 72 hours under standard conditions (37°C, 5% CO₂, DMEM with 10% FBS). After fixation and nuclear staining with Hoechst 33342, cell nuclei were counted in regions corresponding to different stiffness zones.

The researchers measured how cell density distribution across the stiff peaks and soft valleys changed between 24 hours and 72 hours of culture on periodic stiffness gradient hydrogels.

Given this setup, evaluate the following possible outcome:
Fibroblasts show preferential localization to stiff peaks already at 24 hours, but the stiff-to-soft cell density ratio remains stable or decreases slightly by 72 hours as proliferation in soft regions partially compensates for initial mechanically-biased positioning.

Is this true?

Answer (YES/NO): NO